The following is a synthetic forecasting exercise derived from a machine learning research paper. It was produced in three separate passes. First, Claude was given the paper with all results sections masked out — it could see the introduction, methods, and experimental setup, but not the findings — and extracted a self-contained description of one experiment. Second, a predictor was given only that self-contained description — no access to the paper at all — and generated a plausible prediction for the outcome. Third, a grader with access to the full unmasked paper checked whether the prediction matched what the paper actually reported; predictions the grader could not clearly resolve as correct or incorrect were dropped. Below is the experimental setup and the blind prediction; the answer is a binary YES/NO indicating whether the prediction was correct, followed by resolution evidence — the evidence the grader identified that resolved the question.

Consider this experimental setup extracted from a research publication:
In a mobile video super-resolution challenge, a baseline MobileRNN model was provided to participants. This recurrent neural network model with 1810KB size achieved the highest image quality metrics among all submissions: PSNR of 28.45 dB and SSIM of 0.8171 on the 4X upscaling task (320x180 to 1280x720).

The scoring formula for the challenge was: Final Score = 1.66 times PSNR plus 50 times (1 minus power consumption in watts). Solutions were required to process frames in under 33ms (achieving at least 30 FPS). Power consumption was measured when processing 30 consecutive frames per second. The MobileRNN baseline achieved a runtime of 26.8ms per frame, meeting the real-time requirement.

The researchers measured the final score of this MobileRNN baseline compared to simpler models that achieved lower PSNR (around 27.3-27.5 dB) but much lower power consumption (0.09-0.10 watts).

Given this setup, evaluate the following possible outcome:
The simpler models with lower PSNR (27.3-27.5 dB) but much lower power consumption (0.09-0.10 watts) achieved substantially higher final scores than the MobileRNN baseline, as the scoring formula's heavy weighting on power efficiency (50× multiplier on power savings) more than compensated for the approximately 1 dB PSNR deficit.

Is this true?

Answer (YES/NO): YES